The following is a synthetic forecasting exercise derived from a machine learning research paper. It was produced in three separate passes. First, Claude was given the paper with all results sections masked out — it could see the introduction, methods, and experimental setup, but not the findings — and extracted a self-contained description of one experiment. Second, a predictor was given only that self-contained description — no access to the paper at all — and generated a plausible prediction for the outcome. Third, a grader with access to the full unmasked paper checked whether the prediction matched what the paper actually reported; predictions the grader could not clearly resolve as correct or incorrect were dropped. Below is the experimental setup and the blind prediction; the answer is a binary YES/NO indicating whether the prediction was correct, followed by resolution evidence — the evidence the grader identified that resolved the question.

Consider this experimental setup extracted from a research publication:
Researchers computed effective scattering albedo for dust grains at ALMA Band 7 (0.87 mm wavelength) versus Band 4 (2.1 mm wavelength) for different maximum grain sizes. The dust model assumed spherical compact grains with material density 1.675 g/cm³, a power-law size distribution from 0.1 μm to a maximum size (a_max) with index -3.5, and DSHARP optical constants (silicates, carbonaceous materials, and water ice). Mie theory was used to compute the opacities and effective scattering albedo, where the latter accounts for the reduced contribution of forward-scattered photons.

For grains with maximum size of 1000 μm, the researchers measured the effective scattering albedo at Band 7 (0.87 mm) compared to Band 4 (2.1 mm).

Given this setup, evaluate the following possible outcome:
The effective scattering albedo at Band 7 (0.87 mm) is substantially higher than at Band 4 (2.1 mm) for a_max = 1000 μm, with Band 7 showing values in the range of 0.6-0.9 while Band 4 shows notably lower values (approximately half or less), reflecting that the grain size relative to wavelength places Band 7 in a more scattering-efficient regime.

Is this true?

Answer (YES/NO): NO